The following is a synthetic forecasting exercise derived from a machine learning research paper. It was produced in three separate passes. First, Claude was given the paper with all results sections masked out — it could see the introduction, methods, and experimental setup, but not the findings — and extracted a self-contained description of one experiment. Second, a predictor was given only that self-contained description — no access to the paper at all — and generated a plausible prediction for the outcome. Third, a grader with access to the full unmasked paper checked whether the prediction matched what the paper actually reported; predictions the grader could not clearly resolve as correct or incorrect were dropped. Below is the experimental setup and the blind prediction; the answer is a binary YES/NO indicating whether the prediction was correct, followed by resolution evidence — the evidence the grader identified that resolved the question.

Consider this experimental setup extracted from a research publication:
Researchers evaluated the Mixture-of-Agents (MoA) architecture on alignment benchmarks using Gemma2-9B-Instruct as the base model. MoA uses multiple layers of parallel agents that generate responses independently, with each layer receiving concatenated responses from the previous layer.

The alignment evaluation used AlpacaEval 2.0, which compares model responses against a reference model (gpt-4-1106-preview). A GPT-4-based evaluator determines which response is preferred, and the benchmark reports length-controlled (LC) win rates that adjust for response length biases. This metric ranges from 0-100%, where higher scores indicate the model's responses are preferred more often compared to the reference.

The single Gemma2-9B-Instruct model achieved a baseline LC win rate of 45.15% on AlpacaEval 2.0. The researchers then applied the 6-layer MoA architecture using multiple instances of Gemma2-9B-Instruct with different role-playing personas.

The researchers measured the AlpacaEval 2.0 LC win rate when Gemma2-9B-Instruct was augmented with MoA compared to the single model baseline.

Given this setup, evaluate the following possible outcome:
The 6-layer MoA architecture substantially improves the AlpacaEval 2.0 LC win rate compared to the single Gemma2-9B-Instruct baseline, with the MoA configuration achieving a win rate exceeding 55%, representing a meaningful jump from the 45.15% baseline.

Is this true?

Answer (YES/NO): NO